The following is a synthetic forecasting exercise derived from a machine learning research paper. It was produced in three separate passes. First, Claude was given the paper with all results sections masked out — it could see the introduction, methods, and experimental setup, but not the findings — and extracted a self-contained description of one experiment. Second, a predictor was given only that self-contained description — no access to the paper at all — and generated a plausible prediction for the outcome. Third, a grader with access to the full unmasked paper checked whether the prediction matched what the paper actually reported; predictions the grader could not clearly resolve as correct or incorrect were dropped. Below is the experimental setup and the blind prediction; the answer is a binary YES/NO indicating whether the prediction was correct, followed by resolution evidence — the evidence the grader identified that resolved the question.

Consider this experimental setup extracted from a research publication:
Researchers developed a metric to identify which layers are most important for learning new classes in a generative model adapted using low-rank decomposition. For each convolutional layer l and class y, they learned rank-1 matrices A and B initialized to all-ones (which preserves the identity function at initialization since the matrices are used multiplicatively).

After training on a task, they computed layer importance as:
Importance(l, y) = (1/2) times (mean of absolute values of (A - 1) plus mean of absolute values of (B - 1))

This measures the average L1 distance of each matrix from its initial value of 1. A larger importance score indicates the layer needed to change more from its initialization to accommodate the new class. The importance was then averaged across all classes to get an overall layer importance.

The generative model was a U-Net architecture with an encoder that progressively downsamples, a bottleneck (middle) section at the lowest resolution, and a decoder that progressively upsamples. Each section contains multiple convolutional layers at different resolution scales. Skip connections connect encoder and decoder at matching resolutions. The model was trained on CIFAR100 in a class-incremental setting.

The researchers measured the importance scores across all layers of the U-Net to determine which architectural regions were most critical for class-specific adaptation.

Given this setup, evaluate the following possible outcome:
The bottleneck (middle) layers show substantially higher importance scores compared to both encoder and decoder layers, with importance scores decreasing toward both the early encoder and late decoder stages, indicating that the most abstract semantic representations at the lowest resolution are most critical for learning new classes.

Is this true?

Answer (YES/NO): NO